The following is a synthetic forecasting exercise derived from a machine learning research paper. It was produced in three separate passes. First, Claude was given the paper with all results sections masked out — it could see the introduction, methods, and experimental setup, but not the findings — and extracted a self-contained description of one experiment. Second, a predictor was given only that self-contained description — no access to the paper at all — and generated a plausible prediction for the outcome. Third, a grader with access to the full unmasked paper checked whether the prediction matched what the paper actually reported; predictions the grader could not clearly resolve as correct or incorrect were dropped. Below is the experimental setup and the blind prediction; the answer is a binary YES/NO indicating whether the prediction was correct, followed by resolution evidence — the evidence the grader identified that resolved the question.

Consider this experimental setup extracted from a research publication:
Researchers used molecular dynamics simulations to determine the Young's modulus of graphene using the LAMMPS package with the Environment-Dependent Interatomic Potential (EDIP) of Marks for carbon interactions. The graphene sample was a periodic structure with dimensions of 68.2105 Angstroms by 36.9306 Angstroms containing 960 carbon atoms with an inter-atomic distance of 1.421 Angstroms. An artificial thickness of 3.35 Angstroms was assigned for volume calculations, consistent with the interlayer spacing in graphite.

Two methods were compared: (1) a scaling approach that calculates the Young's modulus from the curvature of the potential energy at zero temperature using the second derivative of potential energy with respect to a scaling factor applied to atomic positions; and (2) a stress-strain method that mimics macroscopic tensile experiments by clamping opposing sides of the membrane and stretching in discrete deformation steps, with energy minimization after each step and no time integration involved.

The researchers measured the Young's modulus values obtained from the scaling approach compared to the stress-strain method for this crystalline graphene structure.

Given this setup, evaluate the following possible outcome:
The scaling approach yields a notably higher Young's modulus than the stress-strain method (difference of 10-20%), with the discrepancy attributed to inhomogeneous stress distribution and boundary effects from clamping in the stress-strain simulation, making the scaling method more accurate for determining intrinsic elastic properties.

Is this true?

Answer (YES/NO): NO